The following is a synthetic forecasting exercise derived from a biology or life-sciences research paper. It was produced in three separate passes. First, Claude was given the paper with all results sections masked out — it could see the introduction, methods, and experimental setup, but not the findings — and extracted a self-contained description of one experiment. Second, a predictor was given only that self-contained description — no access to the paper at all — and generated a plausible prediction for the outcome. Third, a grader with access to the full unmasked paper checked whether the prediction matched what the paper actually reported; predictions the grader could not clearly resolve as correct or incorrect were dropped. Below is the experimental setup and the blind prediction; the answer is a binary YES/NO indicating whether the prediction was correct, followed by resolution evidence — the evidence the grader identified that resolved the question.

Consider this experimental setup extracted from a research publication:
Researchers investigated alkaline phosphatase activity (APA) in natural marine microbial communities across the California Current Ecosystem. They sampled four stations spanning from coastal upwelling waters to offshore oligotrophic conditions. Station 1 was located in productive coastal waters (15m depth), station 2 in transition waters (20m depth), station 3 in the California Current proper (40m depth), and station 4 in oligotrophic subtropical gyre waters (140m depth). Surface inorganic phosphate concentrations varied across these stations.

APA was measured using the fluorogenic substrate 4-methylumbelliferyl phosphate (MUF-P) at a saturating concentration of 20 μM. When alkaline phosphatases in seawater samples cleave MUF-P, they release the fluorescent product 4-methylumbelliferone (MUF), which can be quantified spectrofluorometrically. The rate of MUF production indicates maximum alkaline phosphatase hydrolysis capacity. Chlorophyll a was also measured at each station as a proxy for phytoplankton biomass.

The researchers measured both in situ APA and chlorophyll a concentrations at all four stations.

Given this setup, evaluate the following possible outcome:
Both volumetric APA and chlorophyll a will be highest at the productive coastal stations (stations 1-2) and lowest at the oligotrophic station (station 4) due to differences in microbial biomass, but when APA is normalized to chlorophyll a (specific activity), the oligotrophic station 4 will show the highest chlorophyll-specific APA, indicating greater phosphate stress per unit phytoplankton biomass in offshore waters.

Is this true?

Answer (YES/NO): YES